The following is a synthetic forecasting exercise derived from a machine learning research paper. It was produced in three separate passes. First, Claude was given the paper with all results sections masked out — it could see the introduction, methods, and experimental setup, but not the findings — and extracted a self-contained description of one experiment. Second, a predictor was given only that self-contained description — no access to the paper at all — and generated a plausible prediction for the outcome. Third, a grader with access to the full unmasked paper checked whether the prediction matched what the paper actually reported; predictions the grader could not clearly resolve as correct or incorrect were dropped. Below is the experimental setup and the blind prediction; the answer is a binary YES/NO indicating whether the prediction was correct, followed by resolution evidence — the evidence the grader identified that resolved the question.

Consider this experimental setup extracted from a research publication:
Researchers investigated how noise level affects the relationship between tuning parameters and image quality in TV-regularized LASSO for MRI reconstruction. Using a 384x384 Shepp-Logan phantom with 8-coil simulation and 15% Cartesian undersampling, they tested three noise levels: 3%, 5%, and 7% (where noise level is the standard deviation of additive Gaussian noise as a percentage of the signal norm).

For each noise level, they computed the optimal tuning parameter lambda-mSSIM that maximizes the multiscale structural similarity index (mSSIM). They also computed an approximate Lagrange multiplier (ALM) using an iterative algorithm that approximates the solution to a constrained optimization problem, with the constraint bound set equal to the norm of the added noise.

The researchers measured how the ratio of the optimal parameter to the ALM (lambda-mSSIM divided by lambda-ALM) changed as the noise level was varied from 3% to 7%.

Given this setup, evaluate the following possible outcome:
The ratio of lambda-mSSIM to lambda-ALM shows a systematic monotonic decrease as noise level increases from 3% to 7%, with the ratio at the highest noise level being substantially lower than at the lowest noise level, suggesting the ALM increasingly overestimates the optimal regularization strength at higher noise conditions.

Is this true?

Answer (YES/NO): NO